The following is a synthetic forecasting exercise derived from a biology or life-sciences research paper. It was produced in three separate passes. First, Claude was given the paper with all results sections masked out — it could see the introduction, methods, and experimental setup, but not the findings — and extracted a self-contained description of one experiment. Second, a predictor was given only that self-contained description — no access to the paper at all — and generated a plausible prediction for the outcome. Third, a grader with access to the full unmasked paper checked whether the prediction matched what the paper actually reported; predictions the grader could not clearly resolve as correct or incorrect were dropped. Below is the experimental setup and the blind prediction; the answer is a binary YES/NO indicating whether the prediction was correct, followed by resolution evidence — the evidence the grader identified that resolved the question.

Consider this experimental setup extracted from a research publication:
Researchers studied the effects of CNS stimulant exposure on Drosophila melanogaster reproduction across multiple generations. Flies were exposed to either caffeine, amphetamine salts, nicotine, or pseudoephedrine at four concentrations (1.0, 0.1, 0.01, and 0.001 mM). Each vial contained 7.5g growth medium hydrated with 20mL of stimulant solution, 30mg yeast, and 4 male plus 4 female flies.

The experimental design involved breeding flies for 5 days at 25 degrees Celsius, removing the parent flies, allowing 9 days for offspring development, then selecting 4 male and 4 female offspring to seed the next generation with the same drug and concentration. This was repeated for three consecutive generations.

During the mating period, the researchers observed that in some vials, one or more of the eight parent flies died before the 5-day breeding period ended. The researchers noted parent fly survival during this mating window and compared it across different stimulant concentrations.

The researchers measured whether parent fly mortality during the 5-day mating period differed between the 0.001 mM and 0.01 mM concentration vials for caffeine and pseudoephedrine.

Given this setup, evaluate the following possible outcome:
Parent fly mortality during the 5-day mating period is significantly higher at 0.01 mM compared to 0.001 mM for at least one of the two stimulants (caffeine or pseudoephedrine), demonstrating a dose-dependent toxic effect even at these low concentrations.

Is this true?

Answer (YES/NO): NO